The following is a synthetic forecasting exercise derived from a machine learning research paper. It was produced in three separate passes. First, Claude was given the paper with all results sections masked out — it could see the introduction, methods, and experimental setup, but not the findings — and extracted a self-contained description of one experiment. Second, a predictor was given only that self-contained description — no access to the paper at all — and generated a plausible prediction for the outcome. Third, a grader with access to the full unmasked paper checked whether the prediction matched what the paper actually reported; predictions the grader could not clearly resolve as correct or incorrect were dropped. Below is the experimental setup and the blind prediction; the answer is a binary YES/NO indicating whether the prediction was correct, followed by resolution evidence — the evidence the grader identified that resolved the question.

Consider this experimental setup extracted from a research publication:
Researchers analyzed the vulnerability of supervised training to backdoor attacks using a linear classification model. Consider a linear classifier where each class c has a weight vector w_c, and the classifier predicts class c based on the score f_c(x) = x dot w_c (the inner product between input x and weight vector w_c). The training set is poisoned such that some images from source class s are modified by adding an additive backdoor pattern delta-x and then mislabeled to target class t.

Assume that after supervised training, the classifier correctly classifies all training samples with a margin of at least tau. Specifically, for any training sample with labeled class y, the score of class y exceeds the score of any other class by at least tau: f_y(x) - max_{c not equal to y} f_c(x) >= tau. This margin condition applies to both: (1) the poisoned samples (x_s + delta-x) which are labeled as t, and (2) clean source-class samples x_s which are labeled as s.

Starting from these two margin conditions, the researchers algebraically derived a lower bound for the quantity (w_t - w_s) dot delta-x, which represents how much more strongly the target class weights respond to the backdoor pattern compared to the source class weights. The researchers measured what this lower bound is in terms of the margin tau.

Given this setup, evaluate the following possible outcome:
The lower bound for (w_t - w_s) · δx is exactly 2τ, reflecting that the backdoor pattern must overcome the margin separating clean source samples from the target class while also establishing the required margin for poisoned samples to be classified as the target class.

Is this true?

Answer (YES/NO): YES